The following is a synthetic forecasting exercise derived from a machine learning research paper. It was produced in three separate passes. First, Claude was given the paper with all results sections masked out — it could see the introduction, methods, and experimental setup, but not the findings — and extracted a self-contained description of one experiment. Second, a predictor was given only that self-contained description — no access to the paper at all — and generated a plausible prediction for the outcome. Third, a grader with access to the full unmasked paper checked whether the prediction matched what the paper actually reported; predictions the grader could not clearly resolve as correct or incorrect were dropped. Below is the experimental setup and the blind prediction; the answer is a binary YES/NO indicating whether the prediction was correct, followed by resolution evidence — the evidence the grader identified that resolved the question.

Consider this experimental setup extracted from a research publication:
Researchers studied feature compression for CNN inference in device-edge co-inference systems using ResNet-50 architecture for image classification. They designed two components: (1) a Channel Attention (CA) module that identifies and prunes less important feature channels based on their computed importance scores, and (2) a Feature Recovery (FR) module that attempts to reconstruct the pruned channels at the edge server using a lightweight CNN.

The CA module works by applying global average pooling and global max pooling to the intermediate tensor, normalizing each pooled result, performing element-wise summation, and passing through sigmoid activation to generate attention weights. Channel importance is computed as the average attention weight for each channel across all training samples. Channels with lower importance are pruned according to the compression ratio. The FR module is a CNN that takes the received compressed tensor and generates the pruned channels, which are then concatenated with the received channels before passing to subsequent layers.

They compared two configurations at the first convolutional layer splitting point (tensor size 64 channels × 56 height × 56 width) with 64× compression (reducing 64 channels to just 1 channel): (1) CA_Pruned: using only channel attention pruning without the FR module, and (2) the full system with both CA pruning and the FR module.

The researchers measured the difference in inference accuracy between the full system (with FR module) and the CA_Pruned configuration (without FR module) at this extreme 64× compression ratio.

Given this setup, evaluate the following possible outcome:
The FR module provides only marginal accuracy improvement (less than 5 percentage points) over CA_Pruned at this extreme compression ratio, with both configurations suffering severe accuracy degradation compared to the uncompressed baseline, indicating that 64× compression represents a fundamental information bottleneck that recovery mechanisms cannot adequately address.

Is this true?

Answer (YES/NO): NO